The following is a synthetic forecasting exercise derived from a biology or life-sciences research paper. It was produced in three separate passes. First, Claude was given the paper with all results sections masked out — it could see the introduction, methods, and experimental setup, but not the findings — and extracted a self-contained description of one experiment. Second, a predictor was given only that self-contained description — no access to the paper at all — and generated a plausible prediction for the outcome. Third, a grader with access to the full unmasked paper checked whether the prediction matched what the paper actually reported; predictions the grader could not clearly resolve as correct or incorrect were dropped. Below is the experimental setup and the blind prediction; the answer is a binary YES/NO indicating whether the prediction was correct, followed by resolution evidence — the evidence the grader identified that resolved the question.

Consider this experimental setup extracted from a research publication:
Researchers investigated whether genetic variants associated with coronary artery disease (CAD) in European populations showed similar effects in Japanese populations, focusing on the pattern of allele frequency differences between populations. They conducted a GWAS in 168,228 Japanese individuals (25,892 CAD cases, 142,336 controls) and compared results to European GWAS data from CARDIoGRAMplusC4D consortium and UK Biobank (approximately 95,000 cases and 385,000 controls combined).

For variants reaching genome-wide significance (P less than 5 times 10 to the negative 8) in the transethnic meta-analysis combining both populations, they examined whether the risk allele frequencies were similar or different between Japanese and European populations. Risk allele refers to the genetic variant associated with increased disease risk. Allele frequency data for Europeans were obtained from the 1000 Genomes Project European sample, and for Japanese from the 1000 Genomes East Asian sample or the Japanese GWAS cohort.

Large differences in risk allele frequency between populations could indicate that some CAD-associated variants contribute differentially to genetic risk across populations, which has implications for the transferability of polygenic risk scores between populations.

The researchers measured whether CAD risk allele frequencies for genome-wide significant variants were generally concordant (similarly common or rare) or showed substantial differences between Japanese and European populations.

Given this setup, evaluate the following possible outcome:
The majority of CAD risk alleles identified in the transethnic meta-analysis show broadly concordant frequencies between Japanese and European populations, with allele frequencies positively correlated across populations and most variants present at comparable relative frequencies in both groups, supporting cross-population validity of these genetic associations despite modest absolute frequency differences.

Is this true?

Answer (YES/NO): NO